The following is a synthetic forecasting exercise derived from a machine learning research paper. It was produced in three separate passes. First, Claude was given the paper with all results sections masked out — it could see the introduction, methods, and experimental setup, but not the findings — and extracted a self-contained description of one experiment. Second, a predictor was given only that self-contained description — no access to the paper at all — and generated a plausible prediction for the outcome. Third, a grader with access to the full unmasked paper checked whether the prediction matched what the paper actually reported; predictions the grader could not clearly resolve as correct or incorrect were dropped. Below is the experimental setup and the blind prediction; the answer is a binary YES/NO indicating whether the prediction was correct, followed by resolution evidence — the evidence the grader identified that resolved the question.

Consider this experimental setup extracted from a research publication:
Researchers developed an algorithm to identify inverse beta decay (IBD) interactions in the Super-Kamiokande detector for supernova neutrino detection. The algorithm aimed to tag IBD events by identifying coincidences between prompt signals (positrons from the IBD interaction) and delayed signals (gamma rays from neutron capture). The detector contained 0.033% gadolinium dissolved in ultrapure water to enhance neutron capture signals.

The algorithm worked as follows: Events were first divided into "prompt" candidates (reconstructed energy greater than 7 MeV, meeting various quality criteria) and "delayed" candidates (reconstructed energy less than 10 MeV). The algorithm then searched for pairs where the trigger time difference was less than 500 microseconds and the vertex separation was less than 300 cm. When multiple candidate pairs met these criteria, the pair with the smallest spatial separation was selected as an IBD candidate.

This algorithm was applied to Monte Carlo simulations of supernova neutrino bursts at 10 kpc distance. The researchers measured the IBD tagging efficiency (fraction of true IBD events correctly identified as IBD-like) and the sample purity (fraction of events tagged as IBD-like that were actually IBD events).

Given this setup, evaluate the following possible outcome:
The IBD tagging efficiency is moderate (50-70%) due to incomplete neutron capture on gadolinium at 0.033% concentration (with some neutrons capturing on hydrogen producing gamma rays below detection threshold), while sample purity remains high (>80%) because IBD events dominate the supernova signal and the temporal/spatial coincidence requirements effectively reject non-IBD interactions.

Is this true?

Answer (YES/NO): NO